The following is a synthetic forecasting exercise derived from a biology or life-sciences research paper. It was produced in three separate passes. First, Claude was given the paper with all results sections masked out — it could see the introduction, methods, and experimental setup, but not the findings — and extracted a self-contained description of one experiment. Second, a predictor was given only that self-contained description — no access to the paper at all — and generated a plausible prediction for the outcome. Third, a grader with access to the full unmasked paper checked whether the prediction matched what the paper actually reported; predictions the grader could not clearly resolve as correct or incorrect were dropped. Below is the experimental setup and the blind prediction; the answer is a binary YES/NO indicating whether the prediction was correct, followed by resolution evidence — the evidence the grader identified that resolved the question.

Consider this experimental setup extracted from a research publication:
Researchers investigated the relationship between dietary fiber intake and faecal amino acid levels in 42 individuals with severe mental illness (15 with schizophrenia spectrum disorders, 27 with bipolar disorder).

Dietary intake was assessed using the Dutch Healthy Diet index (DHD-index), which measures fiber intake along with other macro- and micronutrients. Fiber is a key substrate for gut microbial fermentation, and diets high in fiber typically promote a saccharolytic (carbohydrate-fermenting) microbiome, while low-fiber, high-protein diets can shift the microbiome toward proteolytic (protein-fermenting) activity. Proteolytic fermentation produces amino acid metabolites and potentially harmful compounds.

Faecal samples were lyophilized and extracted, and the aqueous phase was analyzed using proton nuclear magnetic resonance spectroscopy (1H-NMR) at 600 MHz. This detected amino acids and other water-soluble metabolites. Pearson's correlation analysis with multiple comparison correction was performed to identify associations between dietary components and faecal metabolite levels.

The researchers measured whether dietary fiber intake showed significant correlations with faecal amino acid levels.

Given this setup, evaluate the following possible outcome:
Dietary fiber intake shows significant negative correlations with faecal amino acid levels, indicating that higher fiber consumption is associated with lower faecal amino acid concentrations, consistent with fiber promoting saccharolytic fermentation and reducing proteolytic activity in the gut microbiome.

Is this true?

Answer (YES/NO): NO